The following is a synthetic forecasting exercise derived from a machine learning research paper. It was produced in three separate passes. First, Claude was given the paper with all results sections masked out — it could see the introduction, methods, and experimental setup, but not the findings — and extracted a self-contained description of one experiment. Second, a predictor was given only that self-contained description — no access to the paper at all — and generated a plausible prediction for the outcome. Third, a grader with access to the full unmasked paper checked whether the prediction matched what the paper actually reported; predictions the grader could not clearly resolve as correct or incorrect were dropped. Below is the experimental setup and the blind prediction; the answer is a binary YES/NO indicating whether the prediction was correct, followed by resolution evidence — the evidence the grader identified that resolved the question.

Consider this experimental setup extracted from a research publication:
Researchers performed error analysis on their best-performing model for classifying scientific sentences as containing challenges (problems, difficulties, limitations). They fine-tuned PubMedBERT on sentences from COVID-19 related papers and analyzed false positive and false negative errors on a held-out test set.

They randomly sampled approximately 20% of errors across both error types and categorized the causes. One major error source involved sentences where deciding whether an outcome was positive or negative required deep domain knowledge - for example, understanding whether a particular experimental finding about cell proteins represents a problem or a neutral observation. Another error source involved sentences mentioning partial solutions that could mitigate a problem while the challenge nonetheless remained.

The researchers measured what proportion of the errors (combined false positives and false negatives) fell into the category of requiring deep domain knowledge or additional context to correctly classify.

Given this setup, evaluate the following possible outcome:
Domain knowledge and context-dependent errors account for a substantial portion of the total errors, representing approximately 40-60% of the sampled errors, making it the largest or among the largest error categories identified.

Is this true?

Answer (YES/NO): NO